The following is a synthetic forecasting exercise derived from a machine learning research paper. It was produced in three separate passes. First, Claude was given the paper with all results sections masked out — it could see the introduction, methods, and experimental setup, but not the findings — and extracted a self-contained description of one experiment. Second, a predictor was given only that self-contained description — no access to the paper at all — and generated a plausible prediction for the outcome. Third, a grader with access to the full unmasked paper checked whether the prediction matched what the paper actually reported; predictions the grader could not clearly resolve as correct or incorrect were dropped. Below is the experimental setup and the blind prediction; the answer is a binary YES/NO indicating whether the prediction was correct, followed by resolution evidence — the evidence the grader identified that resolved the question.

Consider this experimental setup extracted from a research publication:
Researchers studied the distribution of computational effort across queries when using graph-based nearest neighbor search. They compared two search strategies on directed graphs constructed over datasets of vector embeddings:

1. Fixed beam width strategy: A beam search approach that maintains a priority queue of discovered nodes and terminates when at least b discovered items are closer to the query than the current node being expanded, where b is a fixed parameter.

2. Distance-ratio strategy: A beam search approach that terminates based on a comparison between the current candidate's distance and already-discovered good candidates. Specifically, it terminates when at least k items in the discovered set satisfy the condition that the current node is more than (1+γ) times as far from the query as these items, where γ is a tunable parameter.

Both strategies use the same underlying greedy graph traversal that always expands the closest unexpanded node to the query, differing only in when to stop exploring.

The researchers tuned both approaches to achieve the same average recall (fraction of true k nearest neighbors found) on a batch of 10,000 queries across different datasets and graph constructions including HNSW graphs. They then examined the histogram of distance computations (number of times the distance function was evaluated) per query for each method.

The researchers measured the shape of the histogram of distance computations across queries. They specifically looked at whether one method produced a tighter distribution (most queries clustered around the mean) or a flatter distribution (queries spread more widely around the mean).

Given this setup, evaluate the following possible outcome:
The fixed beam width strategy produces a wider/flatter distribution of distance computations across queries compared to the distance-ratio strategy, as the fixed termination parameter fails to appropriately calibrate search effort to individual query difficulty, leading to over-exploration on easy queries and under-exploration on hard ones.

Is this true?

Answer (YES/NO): NO